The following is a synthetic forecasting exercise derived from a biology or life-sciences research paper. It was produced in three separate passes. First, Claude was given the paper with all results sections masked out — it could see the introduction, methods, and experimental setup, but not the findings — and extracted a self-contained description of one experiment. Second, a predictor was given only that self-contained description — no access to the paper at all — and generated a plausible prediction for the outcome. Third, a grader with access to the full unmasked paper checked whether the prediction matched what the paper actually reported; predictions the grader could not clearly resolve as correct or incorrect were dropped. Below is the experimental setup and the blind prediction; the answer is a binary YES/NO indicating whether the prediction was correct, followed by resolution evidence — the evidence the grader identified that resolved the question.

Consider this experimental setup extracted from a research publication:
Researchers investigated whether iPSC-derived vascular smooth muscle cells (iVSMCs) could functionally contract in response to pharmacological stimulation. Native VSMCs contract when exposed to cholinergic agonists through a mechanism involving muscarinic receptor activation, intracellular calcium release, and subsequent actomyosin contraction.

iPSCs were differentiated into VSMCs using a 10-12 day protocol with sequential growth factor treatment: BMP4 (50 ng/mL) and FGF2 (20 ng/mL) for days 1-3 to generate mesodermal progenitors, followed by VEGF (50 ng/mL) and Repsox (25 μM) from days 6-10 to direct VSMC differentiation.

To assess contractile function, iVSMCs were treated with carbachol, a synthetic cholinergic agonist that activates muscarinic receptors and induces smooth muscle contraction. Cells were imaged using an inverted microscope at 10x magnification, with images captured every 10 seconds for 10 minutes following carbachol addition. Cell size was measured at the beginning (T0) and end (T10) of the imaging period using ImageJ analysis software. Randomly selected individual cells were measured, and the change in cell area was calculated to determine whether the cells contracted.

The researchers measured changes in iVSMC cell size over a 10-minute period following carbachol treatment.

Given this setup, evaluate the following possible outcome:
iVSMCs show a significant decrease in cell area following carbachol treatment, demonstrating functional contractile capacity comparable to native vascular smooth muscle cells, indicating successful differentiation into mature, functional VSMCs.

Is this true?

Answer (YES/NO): YES